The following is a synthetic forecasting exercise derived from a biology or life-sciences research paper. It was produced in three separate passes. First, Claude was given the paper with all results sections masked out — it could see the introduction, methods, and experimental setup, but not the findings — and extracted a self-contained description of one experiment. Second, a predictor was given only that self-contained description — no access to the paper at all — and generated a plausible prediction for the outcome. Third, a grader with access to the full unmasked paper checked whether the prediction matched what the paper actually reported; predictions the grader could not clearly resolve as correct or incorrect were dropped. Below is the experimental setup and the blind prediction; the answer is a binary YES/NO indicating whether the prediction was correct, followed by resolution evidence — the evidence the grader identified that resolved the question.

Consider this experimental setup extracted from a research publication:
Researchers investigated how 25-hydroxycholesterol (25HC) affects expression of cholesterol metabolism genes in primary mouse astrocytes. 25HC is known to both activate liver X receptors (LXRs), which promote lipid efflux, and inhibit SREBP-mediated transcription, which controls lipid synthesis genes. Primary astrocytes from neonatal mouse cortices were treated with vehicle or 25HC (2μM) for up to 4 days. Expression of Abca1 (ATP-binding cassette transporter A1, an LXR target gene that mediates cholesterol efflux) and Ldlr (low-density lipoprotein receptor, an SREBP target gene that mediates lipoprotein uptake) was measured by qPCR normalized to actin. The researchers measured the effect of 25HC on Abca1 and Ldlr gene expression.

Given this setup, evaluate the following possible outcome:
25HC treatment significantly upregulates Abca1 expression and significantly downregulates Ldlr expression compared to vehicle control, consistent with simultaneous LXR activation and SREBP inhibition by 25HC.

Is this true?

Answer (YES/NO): YES